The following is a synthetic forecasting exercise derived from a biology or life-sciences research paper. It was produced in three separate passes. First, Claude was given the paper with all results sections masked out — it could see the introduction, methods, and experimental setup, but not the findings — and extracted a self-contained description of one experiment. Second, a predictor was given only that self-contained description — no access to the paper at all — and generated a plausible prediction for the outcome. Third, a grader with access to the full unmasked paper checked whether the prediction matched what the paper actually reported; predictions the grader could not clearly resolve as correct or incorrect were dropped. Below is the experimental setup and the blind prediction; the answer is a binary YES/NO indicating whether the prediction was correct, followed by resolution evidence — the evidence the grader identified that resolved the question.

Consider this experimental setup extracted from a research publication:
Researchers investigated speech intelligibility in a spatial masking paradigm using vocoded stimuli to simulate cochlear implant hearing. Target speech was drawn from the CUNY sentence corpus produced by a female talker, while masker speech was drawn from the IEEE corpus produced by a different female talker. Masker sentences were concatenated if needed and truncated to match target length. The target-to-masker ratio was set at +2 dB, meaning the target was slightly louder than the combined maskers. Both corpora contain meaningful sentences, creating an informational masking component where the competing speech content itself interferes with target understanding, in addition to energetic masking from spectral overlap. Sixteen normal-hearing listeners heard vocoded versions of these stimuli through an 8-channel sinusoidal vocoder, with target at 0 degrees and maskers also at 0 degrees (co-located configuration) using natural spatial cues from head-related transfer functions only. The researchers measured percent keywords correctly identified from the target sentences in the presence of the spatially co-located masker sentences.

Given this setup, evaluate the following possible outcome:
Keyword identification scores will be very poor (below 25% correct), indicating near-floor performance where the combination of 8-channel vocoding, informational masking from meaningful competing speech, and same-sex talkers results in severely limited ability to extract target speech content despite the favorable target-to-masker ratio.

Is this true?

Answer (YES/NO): NO